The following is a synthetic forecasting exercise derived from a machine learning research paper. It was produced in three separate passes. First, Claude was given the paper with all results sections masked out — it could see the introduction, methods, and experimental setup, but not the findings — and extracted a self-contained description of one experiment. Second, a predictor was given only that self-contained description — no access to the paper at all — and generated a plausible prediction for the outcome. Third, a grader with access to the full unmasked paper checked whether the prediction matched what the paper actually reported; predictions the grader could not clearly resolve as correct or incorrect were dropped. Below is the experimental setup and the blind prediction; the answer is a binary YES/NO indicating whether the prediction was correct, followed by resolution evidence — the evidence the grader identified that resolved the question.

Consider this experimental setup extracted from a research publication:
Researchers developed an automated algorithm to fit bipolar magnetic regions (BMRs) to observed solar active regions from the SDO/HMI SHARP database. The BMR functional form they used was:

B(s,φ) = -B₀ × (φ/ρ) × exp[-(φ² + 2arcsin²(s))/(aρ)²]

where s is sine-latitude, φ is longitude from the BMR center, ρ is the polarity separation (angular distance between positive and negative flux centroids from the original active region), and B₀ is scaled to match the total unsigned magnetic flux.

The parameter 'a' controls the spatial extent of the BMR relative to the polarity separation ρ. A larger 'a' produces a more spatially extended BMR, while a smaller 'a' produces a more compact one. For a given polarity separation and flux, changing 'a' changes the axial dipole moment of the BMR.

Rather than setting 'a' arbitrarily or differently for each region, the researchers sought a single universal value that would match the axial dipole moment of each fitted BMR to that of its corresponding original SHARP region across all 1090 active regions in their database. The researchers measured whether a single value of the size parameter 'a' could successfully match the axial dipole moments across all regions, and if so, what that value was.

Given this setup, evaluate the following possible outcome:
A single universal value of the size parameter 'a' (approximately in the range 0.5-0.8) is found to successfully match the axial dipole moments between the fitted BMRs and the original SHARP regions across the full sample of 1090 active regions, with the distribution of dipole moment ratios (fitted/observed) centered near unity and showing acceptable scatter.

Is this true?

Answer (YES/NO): YES